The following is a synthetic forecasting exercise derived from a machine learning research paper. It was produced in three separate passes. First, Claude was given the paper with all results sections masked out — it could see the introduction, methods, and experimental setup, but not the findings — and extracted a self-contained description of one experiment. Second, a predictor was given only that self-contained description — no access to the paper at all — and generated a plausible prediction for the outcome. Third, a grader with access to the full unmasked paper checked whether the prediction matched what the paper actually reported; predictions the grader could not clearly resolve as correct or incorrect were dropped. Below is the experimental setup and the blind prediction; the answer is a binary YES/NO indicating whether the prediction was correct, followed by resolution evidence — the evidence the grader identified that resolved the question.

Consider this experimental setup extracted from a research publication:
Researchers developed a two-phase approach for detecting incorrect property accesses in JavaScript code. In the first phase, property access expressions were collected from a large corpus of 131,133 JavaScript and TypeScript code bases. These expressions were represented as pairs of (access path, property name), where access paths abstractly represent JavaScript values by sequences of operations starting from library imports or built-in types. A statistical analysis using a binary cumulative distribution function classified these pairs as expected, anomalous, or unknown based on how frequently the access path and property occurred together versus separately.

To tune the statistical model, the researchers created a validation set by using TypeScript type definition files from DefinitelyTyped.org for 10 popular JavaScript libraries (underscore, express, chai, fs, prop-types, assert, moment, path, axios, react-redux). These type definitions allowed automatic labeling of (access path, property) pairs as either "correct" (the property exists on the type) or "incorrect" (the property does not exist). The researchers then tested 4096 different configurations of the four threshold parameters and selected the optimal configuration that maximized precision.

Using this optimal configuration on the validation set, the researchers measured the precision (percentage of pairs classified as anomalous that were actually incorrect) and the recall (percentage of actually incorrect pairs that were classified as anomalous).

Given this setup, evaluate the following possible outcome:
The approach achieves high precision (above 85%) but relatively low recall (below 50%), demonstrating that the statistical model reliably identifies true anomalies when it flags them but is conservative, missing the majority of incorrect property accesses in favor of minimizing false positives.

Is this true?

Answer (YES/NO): NO